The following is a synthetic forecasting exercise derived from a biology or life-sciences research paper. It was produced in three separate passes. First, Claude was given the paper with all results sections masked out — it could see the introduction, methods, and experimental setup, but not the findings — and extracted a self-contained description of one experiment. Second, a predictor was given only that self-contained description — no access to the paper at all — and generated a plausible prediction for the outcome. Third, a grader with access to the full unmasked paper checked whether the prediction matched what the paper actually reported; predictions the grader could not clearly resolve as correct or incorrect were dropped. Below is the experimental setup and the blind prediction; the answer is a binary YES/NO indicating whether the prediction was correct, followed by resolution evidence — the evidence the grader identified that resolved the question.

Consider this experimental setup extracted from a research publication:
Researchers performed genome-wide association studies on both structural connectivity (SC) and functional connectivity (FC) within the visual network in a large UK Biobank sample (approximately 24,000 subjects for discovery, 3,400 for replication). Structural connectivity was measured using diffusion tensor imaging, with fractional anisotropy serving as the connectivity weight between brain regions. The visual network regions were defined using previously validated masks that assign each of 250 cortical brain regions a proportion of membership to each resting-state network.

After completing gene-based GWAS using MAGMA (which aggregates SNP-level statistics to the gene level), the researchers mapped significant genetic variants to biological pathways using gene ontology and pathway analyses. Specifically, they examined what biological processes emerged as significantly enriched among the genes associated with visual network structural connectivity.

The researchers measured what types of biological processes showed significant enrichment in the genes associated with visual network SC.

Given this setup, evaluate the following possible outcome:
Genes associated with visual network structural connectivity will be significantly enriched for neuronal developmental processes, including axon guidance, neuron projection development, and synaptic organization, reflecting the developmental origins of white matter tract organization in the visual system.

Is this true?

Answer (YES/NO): YES